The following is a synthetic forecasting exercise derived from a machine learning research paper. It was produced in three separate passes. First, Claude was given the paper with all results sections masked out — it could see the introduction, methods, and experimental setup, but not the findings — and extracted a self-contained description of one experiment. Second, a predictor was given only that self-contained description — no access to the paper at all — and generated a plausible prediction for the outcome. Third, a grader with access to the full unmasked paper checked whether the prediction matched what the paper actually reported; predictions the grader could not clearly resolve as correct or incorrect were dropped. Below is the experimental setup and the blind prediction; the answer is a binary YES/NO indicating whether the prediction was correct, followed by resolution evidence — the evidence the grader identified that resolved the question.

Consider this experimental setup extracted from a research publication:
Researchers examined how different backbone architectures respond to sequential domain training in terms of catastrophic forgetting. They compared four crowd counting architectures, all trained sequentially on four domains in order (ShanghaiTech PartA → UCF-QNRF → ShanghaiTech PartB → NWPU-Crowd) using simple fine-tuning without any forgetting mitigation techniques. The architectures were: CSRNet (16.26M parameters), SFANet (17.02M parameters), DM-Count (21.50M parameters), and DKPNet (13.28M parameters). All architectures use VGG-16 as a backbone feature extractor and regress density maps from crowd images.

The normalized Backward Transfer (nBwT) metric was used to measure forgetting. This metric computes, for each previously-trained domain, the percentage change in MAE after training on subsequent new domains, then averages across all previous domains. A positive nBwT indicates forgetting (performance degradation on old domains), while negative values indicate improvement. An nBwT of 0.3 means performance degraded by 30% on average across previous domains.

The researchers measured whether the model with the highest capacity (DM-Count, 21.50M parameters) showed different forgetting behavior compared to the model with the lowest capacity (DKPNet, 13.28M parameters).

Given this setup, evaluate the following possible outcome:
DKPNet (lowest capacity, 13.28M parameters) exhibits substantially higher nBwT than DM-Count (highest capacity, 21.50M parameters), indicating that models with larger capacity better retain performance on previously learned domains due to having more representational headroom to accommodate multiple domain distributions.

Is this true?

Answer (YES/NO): YES